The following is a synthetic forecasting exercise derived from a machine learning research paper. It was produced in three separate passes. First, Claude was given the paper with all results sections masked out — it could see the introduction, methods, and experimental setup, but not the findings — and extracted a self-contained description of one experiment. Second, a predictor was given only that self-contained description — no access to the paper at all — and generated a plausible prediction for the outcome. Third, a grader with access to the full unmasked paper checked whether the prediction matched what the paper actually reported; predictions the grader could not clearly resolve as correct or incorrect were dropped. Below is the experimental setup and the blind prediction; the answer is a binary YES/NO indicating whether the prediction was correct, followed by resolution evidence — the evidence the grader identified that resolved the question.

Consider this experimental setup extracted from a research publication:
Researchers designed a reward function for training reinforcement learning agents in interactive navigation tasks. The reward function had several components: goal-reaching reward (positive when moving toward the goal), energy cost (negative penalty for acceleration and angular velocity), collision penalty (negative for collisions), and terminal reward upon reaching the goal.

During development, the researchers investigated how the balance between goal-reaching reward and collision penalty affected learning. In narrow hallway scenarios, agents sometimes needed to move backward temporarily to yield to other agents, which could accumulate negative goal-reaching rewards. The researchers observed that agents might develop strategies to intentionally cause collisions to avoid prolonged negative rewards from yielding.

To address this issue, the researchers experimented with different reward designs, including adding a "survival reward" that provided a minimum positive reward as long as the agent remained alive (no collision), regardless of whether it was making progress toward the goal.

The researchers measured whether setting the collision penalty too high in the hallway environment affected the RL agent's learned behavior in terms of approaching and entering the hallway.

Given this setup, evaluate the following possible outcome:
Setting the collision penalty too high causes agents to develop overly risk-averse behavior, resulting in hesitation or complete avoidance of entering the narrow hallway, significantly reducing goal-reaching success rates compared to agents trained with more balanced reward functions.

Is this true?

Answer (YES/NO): YES